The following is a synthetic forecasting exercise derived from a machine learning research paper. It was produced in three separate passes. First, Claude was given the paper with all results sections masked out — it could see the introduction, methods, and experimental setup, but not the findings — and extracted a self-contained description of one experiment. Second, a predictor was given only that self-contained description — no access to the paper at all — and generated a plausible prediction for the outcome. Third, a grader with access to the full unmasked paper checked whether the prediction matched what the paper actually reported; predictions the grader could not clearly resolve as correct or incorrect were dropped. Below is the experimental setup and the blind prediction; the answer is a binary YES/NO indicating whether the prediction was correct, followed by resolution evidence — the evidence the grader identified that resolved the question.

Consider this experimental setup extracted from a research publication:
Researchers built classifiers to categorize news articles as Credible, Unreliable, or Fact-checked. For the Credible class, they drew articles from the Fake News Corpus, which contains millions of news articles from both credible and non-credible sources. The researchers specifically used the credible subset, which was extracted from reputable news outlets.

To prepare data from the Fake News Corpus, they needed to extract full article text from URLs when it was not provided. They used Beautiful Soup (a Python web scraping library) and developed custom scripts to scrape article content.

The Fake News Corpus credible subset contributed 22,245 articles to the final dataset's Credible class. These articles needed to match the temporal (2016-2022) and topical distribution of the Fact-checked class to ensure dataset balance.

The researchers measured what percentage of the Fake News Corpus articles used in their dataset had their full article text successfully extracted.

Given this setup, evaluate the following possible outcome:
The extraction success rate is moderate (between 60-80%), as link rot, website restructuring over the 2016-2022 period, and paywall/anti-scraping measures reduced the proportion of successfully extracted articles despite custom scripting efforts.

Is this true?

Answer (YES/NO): NO